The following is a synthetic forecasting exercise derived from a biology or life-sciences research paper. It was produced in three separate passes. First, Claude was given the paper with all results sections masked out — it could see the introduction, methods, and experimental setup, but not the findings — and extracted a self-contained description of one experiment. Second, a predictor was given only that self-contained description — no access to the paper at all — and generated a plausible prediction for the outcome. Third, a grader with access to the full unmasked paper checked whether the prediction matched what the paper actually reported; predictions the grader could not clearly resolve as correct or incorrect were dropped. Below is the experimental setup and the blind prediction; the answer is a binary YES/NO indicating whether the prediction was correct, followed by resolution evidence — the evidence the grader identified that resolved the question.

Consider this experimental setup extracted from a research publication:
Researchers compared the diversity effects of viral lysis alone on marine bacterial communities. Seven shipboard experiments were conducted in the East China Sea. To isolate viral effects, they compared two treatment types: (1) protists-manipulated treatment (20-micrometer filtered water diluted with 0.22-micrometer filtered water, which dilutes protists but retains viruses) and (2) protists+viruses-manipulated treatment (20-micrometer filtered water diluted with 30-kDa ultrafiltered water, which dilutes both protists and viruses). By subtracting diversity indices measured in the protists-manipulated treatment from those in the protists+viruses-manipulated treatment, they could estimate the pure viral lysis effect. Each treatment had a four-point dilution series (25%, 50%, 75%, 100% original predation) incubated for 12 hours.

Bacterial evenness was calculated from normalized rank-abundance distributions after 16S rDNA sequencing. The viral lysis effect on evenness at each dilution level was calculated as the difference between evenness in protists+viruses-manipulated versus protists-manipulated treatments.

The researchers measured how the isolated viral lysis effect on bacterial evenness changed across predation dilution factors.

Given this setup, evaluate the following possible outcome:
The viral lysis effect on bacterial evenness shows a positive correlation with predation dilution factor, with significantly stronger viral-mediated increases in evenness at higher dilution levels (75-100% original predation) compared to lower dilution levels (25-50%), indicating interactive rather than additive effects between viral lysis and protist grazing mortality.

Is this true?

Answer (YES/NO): NO